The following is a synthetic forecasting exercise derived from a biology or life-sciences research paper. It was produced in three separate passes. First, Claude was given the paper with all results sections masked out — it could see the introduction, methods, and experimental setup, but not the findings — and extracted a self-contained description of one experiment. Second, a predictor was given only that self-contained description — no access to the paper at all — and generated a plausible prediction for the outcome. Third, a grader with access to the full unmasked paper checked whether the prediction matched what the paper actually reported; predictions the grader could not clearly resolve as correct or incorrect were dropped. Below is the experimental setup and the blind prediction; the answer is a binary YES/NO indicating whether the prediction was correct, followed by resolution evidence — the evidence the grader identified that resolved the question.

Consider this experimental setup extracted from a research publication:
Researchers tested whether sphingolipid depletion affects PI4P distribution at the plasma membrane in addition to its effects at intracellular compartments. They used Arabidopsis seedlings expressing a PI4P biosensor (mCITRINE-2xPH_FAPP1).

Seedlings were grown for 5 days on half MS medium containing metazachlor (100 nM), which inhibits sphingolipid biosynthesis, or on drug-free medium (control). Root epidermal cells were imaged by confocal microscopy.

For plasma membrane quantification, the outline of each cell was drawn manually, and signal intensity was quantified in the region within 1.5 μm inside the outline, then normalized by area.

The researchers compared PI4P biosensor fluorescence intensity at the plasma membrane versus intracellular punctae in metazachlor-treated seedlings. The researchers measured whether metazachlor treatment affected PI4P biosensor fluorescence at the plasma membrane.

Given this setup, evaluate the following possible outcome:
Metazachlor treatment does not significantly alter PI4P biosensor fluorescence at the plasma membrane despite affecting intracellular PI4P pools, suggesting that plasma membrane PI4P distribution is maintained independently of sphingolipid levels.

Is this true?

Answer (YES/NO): YES